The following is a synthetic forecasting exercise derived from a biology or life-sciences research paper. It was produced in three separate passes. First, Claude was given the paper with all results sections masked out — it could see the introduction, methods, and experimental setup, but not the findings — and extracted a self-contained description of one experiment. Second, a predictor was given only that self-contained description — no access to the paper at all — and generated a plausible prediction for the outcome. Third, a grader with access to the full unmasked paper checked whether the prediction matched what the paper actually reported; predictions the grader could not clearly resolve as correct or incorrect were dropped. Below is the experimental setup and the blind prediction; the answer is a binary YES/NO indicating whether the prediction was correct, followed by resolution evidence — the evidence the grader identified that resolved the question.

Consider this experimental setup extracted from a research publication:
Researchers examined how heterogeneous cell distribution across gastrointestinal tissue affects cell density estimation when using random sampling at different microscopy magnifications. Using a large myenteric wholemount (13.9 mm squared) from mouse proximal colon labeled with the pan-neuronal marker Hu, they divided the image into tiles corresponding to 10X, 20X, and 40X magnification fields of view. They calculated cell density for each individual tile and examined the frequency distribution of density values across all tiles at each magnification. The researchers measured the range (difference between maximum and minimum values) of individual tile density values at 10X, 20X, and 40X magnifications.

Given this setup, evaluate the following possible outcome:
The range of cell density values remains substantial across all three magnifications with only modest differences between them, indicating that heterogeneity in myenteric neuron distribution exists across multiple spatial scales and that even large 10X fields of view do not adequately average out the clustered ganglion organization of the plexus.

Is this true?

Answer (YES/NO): NO